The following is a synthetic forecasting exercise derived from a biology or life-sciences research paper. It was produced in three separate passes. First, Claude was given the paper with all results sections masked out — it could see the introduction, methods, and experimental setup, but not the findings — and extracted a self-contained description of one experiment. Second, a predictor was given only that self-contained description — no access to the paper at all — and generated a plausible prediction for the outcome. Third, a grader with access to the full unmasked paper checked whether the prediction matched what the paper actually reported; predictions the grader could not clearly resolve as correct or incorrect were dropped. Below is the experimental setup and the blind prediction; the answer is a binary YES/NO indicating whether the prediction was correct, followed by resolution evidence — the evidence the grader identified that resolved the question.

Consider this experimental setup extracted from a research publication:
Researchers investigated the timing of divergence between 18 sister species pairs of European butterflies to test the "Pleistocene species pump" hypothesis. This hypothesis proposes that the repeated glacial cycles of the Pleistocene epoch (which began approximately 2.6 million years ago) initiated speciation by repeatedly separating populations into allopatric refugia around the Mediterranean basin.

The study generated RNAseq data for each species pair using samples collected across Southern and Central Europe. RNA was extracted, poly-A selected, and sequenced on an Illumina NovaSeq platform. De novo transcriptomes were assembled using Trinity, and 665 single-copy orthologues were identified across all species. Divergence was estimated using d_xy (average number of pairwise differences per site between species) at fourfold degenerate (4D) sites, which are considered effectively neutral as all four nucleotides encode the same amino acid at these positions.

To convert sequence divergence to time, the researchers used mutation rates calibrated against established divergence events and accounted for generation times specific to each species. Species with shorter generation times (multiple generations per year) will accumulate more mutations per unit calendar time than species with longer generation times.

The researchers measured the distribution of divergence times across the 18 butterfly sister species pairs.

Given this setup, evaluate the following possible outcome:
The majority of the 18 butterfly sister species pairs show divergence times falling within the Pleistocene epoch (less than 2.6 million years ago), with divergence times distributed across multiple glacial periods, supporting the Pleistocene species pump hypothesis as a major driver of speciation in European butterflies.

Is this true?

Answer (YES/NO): NO